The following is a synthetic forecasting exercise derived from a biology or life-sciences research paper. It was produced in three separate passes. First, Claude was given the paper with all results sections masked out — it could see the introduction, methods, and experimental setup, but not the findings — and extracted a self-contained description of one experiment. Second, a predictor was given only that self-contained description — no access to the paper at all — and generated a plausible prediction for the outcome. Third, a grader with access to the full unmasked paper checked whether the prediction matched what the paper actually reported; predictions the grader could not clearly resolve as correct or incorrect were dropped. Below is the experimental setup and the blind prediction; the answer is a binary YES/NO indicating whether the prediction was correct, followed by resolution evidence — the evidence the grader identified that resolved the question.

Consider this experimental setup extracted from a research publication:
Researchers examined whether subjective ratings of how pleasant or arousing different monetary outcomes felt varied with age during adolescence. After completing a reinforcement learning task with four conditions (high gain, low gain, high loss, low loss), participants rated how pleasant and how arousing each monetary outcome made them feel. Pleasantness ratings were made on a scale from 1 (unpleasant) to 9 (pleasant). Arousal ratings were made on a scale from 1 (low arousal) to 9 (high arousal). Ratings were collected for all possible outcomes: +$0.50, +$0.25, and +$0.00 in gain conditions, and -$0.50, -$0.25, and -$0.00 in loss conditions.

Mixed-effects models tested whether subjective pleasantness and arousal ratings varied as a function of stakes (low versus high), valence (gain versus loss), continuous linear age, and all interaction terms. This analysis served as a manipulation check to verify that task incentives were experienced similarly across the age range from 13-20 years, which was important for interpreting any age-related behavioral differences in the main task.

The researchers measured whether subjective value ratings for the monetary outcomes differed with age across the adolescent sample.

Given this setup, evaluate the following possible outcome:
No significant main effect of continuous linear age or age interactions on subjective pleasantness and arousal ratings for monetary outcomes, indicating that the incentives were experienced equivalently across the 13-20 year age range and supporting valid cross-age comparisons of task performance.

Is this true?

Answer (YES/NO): YES